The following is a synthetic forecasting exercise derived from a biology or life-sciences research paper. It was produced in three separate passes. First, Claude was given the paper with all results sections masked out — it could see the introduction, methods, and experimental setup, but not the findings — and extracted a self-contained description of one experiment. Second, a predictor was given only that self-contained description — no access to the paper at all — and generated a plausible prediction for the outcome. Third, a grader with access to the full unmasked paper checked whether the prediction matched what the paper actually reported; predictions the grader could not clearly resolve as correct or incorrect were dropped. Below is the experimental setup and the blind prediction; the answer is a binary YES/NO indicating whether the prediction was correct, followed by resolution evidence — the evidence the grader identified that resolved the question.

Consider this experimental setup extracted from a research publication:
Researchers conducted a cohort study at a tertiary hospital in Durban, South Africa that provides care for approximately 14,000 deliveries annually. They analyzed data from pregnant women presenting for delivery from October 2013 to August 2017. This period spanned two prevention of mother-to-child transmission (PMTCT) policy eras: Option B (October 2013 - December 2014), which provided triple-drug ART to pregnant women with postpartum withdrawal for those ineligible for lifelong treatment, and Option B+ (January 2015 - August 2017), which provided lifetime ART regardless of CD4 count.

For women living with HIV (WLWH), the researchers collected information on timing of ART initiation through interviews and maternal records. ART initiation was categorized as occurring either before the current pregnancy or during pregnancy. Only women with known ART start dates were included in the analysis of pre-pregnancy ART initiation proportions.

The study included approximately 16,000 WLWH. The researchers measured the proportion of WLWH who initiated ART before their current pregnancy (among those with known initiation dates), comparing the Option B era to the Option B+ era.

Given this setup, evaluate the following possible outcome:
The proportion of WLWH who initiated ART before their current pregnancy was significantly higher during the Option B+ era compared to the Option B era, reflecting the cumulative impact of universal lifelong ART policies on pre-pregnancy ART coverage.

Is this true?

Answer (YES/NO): YES